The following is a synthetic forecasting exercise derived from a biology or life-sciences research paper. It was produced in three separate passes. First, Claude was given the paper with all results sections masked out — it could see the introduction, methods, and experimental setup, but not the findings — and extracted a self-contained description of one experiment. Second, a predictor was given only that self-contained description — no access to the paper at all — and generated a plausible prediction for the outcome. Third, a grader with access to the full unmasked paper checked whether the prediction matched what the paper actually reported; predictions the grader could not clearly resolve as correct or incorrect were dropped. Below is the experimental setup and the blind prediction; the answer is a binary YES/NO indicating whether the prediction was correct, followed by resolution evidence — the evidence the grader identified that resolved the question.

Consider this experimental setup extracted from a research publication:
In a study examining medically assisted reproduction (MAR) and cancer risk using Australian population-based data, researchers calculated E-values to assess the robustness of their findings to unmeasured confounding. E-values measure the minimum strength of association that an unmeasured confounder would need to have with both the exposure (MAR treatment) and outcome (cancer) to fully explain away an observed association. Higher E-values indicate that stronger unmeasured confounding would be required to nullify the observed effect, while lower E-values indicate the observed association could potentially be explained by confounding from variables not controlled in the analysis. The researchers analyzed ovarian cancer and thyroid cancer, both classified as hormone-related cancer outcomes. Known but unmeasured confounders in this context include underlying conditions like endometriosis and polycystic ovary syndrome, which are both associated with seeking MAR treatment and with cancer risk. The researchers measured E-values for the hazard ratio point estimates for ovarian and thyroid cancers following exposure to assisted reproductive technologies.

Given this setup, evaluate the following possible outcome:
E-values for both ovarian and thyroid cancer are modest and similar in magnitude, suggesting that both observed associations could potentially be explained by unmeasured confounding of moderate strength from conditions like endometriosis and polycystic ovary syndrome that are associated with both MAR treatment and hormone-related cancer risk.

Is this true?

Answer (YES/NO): NO